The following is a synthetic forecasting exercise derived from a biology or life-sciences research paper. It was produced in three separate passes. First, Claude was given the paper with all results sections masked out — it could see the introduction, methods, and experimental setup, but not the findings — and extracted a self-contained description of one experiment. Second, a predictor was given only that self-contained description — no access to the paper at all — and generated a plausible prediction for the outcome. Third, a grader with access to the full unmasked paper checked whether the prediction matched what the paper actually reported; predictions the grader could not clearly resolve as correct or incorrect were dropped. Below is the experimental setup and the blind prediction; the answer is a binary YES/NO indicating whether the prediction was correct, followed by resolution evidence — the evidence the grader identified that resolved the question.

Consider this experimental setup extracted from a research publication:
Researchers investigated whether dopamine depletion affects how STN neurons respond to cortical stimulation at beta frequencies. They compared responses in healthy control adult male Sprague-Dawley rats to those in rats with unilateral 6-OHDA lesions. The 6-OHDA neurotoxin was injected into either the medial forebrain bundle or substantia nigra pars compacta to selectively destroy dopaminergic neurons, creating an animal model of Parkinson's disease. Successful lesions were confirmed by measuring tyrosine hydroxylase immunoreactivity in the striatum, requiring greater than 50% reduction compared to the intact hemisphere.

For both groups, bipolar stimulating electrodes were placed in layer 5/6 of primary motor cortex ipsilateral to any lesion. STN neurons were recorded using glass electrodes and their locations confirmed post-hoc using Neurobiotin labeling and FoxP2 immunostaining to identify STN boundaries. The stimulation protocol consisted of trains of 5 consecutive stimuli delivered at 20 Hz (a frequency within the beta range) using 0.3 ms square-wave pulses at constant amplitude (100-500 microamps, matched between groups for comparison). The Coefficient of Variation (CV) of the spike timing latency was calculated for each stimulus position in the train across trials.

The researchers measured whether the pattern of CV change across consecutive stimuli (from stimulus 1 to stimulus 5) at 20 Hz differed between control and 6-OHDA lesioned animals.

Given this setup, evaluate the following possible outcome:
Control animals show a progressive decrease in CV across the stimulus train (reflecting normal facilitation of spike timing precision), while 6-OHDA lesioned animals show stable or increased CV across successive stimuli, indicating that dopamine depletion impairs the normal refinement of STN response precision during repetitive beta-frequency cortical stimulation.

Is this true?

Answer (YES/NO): NO